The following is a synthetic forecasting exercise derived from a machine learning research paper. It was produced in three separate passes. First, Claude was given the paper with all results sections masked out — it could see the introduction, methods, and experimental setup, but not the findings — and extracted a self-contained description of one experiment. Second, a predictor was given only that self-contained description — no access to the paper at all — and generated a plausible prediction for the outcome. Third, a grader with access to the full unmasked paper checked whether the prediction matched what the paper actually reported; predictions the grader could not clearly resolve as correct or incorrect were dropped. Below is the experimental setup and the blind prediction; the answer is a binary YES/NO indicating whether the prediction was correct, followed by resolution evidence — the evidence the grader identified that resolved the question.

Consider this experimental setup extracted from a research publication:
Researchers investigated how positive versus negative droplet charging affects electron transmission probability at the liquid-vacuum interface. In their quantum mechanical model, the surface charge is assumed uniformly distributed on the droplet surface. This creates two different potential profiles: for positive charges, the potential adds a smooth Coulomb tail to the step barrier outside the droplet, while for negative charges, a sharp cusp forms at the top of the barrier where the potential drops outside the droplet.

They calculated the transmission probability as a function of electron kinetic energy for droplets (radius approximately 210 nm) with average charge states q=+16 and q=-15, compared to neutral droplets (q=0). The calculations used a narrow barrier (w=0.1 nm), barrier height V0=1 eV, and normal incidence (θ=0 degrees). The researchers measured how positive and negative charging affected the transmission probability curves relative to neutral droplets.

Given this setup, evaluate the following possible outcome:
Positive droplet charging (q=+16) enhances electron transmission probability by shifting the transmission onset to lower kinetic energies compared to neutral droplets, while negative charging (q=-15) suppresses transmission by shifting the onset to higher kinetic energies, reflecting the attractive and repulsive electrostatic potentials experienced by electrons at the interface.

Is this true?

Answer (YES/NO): NO